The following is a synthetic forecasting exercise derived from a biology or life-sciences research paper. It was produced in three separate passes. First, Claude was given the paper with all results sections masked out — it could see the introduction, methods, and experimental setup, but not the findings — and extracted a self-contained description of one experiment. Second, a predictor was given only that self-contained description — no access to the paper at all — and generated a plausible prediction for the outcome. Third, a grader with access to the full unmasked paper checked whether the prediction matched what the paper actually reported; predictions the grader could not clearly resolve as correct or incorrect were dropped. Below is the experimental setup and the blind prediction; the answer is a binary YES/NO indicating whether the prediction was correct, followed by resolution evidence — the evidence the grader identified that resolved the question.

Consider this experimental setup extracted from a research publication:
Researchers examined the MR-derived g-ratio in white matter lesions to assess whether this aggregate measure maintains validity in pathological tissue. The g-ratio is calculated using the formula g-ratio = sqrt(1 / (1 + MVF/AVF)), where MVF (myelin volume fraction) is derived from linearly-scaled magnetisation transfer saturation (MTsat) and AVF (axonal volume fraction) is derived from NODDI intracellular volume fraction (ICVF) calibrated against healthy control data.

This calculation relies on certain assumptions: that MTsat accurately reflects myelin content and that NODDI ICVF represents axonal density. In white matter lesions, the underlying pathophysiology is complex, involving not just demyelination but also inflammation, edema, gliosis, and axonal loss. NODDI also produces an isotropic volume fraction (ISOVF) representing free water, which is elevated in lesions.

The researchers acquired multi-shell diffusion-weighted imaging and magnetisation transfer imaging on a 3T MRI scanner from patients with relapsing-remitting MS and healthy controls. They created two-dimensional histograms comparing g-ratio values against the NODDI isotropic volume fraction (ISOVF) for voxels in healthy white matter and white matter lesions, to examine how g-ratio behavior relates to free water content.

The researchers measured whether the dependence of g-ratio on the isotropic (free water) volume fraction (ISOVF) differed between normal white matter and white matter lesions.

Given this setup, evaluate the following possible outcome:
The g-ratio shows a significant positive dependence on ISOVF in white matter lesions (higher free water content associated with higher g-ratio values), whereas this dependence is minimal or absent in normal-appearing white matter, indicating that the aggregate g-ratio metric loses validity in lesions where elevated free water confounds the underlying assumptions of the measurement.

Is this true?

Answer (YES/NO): NO